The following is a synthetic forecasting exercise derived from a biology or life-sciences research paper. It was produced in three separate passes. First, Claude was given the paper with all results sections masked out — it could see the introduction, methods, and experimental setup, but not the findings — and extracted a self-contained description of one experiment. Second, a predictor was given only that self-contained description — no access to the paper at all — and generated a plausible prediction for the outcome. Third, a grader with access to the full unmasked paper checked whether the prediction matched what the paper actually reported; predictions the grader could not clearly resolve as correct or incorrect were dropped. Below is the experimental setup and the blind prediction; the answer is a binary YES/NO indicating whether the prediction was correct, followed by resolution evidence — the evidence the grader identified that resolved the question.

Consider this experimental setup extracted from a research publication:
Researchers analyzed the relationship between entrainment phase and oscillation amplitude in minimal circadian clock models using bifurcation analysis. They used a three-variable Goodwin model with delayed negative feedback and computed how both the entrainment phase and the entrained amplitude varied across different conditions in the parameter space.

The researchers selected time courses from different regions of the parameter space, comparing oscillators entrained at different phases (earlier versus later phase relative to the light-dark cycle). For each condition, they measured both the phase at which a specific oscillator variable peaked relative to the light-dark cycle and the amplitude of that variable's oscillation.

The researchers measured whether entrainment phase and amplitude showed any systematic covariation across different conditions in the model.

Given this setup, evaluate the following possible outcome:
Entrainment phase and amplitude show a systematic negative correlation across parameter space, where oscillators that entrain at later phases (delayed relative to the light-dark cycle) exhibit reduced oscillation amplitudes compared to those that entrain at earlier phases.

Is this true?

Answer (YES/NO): YES